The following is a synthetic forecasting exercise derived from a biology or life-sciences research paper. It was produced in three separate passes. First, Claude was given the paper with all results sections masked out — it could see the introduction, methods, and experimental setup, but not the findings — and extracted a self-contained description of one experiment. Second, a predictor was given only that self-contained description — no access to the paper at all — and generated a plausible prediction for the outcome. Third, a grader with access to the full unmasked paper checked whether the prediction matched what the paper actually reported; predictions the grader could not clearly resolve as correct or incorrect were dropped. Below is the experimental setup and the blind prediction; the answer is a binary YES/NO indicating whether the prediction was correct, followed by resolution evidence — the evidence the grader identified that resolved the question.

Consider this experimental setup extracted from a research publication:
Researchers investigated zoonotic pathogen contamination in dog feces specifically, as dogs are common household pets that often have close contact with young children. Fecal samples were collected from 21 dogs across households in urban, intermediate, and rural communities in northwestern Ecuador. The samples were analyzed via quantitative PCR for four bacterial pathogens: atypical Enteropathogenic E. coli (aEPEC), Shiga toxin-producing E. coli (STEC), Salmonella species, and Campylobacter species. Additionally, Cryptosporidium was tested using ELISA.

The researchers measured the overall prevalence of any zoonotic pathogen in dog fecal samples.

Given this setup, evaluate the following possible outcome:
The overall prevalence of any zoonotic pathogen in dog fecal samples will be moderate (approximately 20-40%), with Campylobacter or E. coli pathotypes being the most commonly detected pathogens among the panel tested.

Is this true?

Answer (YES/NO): NO